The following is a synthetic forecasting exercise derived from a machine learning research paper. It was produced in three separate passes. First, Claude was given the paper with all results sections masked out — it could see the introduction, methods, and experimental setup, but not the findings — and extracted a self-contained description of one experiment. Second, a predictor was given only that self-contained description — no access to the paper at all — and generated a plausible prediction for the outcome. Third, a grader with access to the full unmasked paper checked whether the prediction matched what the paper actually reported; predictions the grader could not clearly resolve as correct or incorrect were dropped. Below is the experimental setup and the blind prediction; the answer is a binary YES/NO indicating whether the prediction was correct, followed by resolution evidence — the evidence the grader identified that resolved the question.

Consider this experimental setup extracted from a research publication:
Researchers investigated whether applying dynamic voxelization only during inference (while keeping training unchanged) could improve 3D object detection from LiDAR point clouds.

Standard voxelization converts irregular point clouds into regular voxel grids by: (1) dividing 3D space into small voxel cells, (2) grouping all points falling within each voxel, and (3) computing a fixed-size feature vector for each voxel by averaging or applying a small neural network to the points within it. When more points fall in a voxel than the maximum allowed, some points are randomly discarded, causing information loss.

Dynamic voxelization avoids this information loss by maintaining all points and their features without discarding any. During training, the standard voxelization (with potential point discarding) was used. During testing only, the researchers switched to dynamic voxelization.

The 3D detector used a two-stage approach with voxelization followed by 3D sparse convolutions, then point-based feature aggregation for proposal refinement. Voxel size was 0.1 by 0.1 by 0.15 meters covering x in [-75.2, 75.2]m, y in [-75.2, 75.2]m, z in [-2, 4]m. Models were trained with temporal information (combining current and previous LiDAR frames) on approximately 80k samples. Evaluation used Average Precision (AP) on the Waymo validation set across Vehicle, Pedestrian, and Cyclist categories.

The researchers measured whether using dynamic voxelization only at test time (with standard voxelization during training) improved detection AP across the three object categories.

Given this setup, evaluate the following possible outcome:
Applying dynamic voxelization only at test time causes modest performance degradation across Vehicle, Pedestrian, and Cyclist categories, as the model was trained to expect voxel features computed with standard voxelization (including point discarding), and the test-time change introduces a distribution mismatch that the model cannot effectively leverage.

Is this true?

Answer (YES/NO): NO